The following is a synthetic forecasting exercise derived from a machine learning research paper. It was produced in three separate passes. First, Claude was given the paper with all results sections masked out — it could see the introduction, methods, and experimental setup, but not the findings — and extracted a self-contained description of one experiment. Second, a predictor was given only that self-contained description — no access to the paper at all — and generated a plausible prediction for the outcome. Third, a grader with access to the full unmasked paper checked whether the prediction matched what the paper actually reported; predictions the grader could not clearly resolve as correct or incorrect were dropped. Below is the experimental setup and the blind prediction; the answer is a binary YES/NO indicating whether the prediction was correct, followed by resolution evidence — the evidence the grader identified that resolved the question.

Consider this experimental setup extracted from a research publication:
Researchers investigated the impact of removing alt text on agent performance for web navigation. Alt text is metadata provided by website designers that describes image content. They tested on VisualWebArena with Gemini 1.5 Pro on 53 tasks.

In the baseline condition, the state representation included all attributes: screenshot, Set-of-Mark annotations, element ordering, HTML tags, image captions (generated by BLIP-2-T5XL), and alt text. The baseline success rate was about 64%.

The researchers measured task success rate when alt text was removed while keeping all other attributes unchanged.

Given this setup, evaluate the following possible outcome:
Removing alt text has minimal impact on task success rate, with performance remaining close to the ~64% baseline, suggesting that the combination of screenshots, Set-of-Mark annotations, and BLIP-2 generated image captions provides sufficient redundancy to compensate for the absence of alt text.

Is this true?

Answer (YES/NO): YES